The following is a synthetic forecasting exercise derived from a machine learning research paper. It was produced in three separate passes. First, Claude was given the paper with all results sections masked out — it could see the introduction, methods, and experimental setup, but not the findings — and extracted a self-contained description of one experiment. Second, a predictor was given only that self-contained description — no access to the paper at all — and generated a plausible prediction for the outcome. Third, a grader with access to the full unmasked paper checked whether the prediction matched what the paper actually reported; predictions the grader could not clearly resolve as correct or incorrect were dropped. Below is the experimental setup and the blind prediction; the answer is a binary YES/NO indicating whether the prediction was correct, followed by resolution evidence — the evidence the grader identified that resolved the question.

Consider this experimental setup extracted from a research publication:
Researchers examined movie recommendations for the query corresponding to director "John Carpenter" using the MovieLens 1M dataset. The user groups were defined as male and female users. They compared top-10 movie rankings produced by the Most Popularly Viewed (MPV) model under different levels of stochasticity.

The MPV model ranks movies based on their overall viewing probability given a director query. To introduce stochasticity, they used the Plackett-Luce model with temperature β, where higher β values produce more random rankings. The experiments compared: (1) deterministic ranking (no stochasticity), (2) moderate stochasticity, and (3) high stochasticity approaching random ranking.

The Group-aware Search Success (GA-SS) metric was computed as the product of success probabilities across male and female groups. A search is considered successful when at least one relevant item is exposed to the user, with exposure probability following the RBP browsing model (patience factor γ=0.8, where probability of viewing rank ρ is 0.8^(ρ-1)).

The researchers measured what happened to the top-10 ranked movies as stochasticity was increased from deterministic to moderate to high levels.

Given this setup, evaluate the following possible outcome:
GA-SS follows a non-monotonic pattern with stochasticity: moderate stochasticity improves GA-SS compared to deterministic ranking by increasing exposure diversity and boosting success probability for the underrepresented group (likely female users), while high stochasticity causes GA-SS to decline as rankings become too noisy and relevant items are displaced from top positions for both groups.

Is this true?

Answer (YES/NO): YES